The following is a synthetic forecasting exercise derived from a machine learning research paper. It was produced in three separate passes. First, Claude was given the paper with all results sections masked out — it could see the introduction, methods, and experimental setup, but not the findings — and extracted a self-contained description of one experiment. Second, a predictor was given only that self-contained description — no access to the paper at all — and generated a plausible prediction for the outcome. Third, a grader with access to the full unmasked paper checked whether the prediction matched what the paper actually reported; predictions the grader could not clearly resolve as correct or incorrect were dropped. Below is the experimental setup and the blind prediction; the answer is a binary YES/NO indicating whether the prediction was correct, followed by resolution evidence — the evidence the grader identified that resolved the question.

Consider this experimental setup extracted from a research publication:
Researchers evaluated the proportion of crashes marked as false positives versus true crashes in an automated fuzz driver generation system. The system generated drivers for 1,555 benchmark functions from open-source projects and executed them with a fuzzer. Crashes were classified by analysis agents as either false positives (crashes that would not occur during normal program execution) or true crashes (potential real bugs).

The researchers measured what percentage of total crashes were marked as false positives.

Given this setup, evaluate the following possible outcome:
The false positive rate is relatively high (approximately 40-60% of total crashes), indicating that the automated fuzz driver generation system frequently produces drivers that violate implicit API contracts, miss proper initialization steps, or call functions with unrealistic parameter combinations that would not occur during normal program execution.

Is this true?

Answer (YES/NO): NO